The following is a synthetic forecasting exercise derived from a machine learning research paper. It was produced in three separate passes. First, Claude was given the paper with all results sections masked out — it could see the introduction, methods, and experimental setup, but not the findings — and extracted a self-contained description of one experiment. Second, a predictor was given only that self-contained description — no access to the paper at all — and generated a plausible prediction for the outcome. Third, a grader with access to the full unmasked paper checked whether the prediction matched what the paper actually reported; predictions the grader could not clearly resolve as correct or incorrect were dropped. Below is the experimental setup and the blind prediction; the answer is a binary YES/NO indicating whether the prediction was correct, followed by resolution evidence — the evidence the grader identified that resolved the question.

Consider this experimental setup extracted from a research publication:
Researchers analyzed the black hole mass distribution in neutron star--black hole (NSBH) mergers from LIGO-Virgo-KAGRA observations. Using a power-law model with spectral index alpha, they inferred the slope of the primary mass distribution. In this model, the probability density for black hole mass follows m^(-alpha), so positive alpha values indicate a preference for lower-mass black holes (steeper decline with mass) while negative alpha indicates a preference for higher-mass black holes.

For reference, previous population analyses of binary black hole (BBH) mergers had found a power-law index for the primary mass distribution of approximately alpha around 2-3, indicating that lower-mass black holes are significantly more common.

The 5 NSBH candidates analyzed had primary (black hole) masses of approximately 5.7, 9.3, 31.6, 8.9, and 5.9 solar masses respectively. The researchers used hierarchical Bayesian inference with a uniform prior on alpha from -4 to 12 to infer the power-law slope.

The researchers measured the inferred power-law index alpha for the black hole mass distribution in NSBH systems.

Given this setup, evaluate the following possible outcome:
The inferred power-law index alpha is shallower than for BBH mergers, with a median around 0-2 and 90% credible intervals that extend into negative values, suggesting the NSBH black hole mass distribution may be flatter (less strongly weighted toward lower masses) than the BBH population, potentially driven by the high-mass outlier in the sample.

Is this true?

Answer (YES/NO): NO